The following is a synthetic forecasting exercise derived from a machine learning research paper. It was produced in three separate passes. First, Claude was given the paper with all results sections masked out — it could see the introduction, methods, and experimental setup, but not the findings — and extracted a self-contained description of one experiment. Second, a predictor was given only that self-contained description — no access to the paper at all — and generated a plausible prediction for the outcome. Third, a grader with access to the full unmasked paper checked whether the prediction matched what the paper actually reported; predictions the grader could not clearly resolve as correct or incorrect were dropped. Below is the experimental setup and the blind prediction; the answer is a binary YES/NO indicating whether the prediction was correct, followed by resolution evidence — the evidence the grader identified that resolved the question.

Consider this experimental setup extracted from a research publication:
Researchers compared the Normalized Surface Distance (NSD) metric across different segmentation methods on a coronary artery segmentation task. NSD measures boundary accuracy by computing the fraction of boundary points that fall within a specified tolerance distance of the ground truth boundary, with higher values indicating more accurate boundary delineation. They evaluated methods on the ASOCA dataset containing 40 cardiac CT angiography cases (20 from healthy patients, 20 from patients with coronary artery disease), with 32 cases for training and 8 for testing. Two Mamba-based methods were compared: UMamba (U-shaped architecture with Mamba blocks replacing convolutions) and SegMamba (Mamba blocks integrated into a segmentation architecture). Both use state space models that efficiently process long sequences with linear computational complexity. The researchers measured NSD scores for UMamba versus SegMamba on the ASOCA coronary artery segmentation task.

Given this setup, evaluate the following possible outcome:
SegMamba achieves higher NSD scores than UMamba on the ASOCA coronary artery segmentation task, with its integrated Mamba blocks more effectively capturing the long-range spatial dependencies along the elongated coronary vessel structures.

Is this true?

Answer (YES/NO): YES